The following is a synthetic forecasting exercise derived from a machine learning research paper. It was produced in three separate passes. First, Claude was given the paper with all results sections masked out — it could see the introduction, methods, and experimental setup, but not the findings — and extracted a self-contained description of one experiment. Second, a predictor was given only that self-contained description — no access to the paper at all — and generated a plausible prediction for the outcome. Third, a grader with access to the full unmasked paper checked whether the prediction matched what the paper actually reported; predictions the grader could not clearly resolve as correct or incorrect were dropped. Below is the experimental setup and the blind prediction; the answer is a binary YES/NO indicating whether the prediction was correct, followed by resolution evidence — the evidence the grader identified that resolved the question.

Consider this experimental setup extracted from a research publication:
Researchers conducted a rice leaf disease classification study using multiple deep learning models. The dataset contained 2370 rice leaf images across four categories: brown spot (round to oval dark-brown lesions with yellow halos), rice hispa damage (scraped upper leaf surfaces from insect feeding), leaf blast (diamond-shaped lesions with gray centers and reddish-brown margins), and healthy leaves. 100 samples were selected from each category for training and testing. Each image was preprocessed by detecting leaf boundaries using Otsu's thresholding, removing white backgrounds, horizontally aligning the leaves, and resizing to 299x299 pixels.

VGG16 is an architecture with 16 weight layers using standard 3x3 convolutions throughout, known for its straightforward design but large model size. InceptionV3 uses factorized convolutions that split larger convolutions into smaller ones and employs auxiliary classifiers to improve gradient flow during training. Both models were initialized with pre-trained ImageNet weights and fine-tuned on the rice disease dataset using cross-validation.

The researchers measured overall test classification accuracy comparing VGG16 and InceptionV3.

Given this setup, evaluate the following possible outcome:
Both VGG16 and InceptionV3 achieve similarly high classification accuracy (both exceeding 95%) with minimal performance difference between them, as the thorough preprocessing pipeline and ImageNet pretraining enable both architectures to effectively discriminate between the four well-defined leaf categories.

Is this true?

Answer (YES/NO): NO